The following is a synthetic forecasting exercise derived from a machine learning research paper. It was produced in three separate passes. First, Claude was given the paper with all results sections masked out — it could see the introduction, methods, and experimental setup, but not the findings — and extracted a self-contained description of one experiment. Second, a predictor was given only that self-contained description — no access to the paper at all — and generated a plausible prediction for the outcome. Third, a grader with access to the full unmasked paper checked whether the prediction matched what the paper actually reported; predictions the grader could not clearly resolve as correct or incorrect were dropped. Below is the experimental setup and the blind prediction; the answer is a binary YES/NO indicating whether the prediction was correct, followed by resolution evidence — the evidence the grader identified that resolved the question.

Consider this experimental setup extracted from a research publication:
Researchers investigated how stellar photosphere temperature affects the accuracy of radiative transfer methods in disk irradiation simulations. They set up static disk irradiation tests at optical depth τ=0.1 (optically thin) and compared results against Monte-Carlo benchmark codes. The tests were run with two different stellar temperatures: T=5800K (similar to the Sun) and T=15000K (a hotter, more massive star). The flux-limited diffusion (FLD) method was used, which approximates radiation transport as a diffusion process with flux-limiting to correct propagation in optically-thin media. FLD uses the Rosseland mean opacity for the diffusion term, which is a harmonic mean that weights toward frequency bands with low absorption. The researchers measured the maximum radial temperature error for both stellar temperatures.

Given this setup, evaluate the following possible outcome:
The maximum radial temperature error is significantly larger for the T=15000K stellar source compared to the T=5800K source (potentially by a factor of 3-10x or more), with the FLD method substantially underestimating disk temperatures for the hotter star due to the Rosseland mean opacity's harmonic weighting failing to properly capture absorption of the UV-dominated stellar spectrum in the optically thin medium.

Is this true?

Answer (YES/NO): NO